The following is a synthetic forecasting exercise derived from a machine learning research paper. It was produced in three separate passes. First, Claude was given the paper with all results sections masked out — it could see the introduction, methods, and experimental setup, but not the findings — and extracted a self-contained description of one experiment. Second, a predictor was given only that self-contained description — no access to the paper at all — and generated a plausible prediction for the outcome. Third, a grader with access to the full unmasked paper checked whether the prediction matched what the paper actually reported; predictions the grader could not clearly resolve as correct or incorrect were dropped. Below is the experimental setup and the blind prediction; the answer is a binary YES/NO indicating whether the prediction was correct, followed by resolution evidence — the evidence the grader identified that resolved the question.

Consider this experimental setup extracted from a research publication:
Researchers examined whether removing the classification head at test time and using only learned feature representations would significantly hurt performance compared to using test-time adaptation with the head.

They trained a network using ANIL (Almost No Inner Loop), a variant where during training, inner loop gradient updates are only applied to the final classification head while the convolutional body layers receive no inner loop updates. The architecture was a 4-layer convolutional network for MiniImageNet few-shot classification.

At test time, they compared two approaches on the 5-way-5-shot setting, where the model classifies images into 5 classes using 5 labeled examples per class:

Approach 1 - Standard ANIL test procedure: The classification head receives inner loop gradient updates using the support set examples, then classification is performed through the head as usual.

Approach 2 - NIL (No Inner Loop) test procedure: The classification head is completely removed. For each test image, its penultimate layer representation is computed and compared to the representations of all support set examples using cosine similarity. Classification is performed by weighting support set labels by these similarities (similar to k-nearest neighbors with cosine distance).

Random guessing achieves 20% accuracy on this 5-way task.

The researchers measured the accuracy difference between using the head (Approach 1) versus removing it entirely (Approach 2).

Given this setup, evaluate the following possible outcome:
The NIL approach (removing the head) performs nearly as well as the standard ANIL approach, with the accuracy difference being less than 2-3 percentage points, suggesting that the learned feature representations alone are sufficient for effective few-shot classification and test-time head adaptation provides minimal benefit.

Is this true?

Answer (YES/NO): YES